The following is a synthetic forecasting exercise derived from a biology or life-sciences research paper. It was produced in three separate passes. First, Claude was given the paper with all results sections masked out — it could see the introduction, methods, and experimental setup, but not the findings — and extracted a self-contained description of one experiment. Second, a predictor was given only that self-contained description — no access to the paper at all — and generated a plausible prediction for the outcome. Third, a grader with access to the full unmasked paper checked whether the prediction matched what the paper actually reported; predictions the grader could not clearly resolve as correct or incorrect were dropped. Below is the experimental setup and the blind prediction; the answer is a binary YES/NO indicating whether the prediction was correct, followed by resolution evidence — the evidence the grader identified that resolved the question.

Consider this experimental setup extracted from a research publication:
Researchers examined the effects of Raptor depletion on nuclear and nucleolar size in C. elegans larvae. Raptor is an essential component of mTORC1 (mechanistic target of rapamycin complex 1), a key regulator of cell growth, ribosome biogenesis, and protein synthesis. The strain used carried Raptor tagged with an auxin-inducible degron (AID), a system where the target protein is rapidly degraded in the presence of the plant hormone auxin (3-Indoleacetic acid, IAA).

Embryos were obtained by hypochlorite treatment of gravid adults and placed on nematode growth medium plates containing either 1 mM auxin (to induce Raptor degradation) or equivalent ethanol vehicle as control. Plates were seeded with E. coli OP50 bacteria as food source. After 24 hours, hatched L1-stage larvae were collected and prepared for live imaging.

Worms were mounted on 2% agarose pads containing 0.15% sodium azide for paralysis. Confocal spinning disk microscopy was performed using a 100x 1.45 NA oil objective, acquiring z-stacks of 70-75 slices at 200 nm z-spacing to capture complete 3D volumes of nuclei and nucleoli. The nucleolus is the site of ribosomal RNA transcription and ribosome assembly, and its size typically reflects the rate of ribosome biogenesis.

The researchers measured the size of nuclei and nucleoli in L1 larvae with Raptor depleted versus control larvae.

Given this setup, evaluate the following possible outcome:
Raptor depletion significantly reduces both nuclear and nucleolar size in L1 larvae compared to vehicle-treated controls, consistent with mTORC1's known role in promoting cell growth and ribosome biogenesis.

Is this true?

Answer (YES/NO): YES